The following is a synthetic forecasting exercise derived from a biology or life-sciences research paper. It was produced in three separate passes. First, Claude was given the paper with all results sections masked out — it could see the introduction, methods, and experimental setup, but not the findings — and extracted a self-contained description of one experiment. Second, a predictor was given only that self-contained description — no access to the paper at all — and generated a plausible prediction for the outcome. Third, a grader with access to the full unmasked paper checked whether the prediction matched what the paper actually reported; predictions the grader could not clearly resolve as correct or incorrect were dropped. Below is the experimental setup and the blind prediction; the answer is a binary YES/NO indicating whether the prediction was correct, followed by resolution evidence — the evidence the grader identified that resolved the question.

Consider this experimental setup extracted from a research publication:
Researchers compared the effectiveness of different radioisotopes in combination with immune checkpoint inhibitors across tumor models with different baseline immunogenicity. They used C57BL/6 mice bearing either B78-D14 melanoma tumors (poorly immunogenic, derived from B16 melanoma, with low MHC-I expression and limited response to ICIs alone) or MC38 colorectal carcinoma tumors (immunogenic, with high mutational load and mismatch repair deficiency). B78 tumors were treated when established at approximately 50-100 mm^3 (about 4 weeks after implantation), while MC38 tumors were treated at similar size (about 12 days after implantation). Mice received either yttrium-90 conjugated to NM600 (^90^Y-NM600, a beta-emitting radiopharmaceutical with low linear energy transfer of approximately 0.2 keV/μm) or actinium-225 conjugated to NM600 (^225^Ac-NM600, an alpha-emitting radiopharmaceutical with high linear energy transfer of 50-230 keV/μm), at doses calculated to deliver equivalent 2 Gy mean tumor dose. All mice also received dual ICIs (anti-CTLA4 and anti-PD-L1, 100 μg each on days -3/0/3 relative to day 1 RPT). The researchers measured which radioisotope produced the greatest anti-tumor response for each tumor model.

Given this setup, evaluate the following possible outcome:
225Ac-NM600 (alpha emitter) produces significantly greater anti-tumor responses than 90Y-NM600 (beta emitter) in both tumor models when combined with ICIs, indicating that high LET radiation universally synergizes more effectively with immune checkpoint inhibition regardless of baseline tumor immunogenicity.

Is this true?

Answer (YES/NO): NO